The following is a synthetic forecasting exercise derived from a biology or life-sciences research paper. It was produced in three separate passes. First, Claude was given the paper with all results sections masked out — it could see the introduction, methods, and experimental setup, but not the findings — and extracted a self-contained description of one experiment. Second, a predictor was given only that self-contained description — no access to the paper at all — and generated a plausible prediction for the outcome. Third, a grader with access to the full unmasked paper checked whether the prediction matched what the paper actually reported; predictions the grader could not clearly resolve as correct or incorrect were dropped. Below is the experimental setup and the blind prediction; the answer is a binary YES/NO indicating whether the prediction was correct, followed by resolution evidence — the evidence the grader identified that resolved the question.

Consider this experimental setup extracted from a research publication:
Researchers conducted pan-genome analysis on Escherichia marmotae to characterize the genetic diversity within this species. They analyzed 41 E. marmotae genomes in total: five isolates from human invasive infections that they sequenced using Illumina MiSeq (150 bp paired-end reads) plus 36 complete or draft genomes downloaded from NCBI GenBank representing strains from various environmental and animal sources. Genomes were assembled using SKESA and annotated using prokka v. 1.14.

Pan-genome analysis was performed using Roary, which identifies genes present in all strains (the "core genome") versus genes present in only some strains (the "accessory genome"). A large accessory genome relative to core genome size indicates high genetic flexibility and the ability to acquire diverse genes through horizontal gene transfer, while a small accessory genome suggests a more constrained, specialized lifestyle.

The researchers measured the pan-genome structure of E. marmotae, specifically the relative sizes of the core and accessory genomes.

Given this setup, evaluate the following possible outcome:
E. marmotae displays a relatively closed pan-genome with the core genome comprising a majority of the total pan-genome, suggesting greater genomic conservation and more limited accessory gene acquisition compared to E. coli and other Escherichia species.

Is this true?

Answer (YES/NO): NO